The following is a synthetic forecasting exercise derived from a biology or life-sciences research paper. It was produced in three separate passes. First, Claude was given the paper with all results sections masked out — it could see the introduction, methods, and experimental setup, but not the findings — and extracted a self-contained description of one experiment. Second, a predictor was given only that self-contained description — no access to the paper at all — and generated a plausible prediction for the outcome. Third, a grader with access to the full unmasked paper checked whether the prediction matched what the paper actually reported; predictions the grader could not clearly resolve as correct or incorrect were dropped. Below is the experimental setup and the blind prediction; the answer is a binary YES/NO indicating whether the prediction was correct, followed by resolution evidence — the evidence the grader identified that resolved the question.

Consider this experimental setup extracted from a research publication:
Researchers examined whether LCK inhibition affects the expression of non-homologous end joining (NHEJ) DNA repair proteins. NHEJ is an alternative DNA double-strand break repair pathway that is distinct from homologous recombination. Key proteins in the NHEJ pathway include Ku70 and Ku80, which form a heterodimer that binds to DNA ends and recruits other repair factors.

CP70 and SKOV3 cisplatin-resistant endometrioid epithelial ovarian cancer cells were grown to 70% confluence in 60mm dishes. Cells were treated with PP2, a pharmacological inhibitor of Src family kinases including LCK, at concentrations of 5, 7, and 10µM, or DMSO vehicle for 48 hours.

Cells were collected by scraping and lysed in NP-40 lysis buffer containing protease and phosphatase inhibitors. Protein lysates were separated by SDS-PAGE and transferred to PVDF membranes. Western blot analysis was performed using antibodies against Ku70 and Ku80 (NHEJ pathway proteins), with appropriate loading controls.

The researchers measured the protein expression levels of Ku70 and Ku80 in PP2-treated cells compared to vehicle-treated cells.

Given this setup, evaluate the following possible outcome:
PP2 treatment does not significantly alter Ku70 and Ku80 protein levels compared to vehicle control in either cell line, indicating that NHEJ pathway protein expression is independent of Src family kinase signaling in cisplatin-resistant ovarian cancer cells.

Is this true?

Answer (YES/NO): NO